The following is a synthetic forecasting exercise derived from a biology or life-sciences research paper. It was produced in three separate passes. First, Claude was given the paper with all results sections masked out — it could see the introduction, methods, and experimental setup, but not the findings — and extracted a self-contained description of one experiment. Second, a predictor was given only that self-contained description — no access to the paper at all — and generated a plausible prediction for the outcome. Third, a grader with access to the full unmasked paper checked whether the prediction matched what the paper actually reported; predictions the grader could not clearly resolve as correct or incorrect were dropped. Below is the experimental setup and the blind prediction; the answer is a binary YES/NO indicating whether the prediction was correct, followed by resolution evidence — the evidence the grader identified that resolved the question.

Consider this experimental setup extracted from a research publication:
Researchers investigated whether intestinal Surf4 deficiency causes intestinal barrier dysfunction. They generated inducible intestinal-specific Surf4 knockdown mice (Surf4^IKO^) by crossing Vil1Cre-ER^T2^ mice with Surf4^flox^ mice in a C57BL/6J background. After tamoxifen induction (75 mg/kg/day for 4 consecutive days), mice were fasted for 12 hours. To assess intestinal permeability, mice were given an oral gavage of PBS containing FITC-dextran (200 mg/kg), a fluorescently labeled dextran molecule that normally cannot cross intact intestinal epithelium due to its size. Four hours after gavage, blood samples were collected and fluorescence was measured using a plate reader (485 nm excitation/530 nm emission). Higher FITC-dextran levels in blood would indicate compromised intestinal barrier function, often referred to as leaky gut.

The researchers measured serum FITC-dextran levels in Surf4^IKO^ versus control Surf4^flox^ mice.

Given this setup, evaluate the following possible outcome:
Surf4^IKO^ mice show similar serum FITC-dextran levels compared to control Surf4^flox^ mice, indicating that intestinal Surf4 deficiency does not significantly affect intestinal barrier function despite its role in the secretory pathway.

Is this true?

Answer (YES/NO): NO